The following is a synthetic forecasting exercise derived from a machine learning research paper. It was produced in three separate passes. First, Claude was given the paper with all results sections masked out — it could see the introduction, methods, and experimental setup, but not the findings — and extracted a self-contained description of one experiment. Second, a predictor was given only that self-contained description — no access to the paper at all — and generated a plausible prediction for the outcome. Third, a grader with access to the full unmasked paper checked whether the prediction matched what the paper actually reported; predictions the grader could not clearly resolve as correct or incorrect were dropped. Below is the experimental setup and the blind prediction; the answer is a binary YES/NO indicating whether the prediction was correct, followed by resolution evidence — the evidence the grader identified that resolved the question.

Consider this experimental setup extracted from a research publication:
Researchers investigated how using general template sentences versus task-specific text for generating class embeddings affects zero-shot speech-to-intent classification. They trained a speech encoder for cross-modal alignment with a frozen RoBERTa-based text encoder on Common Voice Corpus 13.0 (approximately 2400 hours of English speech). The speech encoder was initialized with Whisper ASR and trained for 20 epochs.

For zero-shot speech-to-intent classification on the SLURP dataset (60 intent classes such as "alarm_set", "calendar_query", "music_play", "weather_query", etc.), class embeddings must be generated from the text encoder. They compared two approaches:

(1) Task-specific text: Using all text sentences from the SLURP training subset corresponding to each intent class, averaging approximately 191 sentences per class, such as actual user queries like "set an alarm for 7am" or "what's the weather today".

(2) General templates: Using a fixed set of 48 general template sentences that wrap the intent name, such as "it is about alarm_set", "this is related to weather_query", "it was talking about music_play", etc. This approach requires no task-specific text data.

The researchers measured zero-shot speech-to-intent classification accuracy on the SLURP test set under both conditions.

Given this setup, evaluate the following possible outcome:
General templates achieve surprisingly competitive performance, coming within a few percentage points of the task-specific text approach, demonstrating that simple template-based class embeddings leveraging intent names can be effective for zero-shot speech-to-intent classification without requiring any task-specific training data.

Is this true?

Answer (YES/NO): NO